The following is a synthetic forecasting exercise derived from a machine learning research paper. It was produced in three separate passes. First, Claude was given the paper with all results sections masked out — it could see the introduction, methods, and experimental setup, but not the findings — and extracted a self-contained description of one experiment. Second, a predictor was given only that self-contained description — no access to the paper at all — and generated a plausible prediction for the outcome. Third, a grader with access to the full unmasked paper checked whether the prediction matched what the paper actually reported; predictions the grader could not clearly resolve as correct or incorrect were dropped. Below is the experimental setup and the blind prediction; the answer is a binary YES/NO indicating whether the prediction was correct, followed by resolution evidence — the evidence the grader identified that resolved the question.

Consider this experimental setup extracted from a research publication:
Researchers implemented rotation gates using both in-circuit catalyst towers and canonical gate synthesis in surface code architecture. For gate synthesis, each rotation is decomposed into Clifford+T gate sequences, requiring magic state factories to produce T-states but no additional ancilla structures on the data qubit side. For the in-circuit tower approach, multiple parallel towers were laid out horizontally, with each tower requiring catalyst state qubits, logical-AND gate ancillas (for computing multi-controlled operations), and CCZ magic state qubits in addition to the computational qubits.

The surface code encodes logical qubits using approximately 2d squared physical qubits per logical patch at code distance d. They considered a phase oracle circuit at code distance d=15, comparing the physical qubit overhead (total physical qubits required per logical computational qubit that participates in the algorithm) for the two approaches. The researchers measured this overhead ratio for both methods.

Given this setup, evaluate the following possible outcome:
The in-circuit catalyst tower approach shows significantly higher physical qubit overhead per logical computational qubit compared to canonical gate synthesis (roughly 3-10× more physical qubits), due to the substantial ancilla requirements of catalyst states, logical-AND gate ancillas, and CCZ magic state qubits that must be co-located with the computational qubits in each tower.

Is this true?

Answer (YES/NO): NO